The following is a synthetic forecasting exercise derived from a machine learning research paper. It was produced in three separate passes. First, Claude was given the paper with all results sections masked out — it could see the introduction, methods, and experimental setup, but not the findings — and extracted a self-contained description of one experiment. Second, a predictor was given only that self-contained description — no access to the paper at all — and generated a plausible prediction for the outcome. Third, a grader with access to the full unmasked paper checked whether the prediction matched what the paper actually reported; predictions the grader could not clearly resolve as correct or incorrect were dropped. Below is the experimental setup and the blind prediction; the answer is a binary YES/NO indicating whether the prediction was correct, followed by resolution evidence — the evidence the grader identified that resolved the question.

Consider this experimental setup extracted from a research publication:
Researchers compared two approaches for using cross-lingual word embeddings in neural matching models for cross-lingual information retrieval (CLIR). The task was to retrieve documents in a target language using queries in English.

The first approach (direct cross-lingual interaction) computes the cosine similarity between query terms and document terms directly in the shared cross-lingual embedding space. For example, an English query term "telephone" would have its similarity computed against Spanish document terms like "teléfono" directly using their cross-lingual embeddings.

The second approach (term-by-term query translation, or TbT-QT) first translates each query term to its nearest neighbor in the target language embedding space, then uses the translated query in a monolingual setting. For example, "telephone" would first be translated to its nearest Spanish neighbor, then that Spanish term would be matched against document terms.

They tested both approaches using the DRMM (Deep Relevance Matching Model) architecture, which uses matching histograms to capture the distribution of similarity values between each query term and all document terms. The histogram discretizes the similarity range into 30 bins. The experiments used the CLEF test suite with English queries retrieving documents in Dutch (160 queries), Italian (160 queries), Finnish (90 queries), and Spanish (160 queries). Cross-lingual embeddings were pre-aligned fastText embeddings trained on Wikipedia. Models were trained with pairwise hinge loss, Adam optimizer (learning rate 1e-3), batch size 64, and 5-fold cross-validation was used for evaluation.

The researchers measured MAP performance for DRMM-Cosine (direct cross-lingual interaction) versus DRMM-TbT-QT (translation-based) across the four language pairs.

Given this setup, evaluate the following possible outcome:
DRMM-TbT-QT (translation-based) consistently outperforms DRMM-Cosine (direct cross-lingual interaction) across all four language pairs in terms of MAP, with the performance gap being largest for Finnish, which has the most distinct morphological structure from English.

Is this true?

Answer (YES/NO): NO